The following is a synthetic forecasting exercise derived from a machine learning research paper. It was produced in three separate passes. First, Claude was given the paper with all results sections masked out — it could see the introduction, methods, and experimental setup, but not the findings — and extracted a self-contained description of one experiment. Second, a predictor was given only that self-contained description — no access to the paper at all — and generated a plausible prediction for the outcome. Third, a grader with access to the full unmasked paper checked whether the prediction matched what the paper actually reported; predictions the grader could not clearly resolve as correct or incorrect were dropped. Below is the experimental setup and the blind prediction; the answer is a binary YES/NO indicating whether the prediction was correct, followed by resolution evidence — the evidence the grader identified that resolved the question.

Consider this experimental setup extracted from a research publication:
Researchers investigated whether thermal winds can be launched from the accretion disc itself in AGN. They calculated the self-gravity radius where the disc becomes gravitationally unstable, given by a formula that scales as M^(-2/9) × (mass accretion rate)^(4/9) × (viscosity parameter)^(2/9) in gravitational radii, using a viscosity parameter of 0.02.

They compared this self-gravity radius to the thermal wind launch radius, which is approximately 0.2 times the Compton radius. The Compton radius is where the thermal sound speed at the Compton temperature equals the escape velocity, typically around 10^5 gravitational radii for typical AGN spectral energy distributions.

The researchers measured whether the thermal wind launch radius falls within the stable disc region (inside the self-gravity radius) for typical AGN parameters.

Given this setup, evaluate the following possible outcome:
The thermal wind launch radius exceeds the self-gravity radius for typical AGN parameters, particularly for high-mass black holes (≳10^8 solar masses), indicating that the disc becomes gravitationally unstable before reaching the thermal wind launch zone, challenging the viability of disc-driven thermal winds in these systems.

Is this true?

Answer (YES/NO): YES